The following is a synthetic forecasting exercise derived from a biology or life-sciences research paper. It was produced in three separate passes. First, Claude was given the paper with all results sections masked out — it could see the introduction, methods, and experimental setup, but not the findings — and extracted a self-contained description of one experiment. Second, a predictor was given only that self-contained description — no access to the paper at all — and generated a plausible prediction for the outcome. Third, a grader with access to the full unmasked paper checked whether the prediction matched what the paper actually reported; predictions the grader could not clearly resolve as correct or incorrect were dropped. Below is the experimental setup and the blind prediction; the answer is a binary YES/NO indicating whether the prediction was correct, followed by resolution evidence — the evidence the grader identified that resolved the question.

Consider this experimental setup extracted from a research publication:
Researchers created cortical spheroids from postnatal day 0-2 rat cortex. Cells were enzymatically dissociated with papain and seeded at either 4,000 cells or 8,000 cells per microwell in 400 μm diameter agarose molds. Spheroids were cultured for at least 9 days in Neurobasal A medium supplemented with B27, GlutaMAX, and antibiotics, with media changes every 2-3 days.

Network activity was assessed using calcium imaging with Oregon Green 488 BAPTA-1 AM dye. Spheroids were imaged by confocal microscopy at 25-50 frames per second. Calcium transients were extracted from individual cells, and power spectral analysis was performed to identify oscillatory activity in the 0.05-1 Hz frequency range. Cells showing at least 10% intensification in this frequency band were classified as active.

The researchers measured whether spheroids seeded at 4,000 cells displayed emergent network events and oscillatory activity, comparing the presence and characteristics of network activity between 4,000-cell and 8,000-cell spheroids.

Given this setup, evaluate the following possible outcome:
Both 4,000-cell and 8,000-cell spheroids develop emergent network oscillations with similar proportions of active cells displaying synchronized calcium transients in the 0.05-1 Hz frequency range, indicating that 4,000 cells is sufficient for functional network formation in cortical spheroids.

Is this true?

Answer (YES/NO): NO